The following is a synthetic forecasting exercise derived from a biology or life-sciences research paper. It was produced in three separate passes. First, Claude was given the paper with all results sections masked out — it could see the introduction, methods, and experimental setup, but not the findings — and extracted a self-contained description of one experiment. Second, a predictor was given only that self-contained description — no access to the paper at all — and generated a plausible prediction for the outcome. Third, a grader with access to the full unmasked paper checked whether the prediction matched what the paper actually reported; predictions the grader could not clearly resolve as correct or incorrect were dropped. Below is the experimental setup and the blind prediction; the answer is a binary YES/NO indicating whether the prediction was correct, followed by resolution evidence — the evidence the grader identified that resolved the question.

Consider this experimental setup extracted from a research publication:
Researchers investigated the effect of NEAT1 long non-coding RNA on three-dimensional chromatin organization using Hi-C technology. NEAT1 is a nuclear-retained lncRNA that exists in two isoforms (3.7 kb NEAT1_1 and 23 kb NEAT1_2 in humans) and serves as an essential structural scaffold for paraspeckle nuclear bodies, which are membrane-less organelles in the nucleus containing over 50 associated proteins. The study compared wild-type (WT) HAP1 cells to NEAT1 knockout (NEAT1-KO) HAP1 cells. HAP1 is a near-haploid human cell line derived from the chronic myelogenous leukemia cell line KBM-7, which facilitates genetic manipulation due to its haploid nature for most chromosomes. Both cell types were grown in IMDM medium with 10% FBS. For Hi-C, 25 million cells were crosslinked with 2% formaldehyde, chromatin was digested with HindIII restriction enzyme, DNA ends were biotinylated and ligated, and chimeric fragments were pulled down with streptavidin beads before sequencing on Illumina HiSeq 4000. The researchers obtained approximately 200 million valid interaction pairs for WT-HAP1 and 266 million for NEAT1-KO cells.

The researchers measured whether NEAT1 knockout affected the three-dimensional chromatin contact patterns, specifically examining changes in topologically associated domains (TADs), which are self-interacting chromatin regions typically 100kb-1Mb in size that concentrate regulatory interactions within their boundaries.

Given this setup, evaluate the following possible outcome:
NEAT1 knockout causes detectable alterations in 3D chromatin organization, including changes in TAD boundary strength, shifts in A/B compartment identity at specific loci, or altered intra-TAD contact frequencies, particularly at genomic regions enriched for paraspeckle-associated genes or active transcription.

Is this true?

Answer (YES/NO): YES